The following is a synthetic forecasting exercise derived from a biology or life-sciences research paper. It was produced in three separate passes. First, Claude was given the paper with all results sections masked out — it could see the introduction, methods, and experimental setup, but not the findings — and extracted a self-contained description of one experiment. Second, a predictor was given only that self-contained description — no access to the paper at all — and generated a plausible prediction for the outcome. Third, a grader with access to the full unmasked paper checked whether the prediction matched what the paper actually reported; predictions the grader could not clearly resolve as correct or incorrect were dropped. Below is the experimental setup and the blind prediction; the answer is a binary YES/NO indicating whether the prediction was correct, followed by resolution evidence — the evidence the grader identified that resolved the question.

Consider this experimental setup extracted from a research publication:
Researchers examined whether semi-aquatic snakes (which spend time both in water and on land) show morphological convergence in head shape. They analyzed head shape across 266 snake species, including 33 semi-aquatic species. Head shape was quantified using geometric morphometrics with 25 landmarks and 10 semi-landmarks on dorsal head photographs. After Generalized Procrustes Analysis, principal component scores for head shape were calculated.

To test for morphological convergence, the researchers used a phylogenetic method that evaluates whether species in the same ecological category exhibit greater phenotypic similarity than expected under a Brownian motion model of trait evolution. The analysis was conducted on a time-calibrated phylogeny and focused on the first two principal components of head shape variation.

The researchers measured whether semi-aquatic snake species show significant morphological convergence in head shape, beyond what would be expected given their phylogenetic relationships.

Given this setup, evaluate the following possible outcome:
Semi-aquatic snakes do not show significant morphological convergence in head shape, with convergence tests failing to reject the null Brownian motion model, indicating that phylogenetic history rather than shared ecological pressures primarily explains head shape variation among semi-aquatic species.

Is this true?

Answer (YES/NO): YES